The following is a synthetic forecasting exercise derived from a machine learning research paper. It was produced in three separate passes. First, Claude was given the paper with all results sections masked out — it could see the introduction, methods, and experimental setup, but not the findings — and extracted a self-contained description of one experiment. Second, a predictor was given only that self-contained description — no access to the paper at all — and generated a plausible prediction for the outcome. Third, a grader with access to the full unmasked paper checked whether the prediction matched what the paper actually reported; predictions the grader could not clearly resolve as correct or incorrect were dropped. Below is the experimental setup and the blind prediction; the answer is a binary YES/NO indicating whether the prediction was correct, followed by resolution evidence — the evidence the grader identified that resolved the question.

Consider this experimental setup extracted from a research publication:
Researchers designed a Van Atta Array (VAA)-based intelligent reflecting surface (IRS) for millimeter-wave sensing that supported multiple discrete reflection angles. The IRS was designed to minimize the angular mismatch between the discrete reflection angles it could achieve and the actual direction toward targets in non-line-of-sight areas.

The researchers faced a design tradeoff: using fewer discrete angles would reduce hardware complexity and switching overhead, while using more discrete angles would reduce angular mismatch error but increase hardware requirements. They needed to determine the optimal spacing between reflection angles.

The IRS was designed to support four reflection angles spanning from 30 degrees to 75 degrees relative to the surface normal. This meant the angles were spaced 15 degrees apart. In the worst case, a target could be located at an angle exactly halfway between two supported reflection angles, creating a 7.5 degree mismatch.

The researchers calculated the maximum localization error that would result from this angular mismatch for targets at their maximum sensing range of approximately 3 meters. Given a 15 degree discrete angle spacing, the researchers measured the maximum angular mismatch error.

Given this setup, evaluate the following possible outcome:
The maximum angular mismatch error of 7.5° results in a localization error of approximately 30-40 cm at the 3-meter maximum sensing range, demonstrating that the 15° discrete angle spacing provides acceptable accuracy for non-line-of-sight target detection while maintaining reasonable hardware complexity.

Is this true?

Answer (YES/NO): NO